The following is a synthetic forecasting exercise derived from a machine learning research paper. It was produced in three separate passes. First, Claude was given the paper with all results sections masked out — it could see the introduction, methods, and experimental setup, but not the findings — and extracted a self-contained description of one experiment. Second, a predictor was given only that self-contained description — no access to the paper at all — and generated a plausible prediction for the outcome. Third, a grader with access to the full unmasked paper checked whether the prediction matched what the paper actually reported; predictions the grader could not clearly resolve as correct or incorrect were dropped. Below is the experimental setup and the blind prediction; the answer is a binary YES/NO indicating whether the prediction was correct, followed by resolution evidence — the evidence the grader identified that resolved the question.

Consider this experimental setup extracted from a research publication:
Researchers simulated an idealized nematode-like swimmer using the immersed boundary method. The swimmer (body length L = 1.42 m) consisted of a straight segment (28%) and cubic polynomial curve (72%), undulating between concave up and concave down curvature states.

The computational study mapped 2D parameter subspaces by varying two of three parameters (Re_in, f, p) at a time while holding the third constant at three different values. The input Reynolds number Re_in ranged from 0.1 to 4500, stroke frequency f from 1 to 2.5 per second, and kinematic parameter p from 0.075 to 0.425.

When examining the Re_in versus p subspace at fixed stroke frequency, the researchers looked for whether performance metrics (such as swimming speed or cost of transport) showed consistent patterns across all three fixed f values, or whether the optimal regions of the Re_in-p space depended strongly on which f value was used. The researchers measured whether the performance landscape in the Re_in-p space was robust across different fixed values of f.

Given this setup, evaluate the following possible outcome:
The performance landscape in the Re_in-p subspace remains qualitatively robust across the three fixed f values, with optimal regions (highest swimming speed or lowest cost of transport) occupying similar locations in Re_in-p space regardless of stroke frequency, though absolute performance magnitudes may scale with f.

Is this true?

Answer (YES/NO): NO